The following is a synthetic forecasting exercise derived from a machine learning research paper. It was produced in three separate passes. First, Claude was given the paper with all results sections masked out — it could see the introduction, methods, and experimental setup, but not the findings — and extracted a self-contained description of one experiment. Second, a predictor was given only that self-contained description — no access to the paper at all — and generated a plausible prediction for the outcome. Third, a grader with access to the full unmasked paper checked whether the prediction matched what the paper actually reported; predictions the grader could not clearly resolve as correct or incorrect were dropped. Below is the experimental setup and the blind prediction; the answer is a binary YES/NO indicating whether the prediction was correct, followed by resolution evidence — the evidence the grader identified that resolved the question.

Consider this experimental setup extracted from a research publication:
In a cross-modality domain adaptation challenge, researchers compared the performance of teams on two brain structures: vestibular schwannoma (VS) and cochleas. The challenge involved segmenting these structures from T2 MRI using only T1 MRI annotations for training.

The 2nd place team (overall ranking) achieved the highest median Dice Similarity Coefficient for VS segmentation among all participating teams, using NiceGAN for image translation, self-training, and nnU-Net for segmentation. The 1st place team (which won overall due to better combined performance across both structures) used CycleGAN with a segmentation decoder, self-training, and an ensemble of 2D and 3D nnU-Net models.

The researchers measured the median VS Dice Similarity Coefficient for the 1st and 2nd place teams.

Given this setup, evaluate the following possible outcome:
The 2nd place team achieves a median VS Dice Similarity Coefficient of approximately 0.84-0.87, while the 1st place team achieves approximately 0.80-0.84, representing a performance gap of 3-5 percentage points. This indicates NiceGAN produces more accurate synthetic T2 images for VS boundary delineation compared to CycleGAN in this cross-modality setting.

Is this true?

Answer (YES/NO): NO